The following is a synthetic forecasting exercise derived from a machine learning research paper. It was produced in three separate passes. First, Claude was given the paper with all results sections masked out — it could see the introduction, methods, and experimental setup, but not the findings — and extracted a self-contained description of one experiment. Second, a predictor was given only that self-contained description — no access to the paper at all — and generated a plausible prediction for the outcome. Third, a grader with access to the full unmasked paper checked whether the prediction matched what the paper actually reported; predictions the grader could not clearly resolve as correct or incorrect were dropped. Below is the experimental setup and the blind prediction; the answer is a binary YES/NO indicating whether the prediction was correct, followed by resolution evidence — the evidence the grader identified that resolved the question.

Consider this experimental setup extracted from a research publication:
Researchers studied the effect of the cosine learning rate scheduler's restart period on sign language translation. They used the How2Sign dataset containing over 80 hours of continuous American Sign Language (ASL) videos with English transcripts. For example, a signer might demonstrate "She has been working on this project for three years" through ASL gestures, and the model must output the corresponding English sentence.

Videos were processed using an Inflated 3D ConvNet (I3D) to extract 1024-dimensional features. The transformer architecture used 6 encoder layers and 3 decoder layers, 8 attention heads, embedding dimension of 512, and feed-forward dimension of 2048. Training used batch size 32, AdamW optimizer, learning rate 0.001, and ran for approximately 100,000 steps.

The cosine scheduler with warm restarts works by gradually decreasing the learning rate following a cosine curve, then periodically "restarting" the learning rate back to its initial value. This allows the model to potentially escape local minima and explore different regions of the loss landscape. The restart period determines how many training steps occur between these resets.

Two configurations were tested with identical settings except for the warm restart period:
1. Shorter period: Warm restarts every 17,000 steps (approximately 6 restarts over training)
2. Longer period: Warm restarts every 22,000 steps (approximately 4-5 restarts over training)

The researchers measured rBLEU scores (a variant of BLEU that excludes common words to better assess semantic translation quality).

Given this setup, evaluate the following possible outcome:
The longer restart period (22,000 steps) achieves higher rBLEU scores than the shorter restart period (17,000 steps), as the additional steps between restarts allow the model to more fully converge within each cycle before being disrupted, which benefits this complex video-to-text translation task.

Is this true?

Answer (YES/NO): NO